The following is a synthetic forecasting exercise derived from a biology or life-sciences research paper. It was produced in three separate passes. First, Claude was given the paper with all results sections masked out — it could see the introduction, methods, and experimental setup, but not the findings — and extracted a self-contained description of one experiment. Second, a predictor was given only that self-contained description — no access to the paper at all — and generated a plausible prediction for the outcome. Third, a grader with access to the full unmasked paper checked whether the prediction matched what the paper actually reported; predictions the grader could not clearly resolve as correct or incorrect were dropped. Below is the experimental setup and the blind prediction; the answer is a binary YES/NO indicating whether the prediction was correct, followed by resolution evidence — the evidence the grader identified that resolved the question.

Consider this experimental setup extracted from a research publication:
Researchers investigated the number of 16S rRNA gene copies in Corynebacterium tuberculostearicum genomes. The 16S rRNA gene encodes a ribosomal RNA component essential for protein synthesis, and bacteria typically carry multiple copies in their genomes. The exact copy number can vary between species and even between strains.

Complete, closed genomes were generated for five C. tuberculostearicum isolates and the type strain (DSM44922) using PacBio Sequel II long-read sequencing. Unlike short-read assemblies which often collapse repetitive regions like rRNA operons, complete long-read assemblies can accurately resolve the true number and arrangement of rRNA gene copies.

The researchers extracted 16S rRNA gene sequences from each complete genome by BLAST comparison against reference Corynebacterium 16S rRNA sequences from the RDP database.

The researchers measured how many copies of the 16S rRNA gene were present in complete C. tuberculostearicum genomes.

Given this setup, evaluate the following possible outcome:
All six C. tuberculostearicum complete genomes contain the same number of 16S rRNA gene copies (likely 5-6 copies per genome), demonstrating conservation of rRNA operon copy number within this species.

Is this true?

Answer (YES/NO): NO